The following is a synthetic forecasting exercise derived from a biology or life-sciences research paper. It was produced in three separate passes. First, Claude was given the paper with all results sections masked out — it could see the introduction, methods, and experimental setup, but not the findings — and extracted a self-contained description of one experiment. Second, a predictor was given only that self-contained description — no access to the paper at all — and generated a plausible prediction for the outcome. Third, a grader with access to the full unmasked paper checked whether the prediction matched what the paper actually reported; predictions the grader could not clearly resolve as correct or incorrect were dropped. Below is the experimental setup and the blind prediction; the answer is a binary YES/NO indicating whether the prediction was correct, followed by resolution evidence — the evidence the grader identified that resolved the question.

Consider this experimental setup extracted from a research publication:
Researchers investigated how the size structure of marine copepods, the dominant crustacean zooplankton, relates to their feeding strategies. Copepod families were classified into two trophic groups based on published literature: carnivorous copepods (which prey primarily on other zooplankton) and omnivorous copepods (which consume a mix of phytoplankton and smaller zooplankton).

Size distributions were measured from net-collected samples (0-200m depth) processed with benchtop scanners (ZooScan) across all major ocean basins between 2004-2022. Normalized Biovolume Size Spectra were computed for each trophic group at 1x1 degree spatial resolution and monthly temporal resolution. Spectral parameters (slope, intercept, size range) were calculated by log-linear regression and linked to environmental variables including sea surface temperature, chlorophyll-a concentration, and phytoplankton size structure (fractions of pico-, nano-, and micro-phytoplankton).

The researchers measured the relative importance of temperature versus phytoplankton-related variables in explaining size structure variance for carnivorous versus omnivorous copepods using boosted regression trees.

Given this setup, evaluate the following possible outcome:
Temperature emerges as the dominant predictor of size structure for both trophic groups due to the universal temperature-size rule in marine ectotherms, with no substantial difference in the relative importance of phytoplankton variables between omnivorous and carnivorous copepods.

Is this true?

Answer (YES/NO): NO